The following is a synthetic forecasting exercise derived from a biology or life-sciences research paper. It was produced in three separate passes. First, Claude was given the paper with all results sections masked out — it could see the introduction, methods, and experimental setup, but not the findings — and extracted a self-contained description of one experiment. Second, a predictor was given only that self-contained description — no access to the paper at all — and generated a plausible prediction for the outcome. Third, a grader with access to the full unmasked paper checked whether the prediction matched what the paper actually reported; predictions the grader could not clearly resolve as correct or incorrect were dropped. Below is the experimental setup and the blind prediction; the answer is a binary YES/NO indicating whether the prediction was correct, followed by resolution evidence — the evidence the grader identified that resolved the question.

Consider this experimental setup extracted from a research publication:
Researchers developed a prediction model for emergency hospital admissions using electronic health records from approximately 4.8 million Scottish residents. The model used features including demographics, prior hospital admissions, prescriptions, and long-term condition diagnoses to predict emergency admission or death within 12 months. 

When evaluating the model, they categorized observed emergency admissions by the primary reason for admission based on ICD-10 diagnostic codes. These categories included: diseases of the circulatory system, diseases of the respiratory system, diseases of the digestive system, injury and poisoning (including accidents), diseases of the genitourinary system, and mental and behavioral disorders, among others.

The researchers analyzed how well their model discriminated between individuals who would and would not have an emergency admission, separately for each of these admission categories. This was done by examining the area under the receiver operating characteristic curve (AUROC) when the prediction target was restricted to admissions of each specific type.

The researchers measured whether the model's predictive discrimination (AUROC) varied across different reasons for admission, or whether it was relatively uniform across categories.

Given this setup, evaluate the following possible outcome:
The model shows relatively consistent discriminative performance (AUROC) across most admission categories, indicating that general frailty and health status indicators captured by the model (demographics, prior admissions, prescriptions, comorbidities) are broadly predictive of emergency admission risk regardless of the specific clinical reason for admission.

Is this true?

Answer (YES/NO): NO